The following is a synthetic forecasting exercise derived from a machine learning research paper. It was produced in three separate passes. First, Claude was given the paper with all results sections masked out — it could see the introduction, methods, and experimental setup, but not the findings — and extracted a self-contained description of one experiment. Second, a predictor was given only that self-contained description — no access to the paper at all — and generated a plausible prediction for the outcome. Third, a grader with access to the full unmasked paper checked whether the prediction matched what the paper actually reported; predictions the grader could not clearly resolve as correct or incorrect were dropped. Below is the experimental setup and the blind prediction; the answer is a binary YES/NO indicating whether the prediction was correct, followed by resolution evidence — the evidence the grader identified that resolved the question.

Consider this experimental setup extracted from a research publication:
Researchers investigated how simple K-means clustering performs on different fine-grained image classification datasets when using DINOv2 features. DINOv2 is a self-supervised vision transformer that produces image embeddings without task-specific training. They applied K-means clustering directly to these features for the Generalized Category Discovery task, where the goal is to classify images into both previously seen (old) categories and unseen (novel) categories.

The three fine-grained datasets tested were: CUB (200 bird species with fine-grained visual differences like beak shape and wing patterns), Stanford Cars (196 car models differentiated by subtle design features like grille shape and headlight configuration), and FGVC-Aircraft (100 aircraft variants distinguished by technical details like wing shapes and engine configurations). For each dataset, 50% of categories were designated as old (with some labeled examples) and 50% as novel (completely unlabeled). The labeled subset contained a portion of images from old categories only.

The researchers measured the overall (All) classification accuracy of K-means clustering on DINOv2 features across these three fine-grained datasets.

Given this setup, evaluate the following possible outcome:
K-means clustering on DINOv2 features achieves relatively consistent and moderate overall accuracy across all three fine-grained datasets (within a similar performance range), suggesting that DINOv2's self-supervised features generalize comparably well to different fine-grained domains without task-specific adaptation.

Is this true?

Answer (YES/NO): NO